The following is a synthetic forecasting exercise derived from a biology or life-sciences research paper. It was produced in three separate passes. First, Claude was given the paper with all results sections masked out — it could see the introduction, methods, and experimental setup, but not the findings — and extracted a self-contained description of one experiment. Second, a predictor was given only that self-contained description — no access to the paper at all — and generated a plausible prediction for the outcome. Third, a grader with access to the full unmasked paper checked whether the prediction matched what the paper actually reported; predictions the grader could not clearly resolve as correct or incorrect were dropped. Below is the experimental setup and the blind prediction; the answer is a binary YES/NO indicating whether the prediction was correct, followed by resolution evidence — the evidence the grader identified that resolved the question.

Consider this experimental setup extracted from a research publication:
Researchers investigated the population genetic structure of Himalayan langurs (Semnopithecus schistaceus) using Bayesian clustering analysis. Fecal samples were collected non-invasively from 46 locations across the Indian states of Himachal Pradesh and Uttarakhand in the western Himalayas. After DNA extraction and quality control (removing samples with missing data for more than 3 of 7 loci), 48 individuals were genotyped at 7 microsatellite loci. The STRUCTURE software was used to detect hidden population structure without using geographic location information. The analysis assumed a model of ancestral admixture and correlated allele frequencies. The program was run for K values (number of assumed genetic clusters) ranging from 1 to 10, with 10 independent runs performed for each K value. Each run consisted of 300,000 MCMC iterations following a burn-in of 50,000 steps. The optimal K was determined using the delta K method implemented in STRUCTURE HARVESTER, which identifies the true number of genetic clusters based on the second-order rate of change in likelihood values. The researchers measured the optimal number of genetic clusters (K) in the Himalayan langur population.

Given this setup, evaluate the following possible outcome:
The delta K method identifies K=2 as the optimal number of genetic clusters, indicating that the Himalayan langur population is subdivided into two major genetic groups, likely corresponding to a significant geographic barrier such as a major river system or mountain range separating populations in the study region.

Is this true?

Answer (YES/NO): NO